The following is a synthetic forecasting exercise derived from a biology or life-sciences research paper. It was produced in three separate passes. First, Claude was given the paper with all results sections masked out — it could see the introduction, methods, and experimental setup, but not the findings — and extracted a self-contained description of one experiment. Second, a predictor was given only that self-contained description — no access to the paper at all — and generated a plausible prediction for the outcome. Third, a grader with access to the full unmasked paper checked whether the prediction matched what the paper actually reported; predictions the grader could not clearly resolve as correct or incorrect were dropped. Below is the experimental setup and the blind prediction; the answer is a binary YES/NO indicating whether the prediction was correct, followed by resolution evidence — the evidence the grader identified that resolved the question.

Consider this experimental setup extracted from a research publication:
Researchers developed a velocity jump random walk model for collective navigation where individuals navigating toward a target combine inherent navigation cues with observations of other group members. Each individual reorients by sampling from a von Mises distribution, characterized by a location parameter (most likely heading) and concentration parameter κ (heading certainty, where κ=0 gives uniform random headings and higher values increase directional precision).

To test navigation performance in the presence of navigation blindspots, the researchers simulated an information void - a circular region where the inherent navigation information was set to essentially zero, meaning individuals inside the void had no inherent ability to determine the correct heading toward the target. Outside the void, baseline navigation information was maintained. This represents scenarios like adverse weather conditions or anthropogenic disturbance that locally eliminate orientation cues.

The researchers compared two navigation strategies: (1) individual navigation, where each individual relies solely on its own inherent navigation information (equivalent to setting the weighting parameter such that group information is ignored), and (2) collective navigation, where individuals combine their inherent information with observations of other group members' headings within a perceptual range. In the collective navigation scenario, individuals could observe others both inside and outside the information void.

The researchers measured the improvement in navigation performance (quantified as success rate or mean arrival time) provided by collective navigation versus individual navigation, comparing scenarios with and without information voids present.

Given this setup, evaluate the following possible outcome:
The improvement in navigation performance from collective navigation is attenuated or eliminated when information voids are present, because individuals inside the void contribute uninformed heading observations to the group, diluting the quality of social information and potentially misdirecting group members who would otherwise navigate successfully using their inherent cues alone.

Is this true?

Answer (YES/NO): NO